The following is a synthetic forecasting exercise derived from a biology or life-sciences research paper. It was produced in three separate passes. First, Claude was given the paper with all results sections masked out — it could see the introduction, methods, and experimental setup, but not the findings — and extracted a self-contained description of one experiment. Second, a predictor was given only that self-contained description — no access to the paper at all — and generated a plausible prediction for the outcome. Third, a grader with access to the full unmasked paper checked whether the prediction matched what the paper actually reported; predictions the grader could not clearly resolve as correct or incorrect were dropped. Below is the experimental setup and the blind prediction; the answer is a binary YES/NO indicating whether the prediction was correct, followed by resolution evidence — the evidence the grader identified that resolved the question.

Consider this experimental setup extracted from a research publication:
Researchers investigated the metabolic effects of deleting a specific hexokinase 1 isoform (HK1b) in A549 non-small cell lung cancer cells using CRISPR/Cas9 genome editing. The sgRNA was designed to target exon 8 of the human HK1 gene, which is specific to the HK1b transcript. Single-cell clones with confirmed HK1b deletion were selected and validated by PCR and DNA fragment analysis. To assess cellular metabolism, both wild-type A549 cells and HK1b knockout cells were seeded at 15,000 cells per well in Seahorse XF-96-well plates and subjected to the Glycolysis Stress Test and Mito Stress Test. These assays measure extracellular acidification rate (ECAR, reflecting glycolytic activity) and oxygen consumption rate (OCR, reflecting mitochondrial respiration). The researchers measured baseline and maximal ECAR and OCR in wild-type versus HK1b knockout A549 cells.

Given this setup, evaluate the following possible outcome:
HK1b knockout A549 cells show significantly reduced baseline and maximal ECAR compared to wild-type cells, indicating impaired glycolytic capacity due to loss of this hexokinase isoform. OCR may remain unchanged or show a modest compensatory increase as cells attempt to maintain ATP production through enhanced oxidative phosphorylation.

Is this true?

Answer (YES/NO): YES